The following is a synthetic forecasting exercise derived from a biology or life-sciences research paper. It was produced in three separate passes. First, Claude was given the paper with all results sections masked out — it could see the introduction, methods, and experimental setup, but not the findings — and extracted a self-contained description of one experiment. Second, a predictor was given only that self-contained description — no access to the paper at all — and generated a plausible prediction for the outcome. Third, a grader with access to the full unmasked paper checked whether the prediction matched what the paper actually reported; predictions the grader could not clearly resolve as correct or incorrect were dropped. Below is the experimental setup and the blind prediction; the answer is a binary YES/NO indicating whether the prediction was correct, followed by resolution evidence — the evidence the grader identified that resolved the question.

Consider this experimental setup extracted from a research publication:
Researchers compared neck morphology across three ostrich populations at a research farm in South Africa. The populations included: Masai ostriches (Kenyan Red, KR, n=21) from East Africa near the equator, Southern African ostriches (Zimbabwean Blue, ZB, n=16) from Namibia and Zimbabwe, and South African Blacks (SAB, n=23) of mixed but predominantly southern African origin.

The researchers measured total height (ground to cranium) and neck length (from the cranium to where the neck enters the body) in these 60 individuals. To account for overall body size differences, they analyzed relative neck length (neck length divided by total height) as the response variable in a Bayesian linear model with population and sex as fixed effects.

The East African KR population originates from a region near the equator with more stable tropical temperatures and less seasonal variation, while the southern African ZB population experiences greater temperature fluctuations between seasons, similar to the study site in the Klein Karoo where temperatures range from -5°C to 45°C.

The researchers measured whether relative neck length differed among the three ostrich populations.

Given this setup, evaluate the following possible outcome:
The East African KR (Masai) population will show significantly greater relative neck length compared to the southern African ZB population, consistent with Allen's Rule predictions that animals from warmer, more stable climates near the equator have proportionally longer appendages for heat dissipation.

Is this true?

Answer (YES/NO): NO